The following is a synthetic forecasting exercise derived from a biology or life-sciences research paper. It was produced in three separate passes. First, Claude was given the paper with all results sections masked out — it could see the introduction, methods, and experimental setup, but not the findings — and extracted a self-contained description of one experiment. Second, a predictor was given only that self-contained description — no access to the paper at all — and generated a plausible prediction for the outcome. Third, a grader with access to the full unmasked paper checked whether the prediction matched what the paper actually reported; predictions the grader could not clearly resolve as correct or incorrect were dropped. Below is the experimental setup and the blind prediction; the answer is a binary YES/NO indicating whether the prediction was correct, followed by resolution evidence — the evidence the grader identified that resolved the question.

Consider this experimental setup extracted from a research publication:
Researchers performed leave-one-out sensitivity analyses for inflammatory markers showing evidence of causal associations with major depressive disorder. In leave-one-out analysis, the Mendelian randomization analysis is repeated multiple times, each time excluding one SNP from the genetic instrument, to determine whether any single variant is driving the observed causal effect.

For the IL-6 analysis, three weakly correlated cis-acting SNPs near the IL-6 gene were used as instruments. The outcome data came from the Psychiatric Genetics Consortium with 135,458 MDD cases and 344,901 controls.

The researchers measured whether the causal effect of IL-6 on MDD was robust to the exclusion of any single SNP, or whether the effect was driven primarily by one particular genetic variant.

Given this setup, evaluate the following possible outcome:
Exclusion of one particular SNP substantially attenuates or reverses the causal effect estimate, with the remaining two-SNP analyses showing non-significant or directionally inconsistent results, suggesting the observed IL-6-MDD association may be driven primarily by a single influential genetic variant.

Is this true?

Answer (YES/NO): NO